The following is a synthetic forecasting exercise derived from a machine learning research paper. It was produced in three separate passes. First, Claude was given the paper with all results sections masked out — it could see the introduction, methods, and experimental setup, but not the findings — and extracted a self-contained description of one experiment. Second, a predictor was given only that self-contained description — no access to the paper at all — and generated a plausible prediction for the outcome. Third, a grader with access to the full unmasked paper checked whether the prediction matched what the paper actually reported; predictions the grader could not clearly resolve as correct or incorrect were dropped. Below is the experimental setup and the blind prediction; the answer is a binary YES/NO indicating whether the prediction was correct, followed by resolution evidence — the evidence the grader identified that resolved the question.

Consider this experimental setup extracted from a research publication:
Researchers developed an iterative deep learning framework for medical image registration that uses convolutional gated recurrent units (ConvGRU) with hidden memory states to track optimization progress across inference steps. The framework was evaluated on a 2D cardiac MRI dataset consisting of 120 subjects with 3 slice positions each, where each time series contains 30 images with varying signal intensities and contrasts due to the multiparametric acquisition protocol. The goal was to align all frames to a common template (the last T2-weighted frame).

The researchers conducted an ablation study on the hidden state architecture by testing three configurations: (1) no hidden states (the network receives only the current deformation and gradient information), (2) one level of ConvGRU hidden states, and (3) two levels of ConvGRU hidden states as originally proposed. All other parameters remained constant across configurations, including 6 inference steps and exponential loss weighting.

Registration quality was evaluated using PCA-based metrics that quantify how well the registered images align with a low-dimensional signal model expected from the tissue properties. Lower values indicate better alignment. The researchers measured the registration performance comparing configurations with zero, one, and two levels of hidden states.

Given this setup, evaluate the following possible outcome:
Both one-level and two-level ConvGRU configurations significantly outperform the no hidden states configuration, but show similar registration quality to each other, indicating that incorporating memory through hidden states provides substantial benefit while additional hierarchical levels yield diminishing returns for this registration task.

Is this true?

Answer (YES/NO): NO